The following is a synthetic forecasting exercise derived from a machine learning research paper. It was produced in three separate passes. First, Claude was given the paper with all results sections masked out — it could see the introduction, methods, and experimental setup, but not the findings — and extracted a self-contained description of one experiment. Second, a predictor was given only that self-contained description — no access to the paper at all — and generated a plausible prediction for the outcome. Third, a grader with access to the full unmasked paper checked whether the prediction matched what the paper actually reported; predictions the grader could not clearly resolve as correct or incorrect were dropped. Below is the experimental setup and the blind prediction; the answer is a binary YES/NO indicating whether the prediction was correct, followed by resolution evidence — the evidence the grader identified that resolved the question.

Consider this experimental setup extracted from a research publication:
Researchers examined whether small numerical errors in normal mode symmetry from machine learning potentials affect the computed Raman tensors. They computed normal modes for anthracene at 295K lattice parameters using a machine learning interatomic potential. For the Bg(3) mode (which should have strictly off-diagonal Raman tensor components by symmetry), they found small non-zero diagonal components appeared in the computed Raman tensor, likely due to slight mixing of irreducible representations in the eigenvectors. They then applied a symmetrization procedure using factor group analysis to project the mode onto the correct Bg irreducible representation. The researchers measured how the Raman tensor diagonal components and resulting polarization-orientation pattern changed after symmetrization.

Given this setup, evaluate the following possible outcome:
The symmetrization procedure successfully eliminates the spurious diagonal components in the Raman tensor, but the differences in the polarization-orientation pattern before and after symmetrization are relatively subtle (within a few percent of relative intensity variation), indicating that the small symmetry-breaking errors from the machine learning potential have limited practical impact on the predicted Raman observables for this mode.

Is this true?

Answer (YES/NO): NO